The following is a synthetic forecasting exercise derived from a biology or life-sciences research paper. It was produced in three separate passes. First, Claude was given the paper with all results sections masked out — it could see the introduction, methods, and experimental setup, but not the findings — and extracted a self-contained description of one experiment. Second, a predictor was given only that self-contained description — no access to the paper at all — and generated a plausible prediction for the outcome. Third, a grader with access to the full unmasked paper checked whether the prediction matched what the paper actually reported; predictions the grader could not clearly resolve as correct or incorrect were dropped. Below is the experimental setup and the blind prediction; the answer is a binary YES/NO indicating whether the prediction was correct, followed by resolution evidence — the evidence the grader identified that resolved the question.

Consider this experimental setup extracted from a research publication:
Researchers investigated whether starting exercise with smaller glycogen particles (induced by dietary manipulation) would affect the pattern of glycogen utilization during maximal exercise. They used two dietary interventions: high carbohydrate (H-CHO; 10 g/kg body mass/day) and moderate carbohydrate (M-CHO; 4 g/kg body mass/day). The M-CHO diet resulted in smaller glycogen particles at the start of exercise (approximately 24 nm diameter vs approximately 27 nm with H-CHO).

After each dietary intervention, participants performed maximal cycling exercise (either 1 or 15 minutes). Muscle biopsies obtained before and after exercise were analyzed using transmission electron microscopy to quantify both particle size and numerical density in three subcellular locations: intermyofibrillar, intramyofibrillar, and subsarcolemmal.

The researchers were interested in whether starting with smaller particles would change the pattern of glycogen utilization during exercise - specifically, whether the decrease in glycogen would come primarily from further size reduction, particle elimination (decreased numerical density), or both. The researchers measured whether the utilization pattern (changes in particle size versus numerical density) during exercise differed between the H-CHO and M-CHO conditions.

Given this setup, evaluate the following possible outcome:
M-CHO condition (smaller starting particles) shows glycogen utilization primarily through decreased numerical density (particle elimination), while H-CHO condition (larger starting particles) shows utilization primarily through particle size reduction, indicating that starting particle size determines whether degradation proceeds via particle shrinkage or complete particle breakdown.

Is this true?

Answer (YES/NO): NO